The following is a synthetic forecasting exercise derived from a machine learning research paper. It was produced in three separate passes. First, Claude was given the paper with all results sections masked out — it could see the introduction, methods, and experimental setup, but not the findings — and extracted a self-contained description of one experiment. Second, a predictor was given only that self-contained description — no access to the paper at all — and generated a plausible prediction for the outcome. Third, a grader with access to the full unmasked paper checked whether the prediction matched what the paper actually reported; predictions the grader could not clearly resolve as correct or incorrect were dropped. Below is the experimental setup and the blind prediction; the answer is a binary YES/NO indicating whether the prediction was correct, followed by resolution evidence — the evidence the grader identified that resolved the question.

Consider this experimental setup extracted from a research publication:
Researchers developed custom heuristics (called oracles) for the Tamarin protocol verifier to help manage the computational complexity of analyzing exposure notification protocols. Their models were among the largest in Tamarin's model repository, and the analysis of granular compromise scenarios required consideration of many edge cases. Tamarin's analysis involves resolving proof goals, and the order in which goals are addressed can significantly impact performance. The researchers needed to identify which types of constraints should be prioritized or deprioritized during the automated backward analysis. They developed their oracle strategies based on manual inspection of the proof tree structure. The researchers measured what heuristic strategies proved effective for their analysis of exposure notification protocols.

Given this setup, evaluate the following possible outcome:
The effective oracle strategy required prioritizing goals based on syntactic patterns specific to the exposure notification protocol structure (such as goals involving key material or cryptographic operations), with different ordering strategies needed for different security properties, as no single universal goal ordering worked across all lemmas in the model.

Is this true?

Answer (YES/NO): NO